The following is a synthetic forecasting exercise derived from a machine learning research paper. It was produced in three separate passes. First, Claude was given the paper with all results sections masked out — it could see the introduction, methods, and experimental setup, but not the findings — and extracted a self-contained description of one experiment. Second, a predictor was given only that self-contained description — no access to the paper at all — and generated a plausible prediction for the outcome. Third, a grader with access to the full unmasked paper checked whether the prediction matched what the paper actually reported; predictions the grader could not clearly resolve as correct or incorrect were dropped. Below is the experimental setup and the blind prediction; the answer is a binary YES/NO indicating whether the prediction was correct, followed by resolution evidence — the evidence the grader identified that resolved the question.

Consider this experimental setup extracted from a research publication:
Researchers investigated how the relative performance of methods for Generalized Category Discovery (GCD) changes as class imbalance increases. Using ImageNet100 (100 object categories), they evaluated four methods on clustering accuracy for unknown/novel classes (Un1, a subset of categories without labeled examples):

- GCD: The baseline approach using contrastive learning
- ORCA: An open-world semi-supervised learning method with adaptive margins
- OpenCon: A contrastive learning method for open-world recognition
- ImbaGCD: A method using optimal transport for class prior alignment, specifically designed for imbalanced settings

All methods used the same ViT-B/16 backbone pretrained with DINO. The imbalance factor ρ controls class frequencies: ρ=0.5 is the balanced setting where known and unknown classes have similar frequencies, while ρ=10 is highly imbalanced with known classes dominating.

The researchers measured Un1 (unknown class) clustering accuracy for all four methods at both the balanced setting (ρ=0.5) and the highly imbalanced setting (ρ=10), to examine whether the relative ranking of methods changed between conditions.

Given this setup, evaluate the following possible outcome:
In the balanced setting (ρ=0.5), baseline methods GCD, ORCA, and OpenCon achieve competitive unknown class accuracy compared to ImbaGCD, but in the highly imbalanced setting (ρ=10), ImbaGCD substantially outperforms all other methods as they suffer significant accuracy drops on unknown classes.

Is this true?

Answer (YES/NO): NO